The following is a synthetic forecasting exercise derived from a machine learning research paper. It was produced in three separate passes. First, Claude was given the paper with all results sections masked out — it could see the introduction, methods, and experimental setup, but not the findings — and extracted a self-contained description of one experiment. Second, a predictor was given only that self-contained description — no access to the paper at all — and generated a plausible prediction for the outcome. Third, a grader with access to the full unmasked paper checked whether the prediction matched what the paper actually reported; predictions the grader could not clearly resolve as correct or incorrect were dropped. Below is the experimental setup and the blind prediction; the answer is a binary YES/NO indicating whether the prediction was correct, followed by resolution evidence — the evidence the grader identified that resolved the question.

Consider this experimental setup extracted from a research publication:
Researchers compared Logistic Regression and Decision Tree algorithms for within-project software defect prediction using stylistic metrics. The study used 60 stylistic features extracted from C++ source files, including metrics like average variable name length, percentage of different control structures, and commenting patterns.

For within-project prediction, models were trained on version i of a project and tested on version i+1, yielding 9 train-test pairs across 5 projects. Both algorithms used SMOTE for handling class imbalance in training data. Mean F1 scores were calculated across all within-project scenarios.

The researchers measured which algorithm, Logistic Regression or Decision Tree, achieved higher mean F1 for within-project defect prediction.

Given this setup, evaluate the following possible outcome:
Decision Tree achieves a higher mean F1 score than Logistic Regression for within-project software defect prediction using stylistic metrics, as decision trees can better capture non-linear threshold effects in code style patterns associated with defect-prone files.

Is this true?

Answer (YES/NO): YES